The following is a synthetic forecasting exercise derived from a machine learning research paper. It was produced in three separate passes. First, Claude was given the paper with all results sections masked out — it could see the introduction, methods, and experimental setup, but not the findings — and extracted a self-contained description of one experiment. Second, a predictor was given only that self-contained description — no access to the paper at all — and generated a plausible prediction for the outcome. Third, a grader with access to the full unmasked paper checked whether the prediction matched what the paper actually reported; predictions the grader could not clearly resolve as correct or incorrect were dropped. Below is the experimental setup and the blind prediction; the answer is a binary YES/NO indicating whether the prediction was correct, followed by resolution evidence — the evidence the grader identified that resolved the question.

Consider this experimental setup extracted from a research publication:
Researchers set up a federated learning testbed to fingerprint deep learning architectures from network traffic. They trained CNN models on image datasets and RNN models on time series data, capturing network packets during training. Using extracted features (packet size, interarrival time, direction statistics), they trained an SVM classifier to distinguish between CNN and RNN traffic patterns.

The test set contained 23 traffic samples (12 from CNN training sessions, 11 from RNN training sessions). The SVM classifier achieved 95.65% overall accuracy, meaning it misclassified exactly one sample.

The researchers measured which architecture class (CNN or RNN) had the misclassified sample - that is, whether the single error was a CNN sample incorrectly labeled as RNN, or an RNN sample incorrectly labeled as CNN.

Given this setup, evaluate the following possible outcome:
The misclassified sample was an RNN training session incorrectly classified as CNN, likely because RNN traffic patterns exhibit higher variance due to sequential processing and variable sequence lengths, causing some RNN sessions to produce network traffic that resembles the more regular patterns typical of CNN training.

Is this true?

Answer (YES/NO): NO